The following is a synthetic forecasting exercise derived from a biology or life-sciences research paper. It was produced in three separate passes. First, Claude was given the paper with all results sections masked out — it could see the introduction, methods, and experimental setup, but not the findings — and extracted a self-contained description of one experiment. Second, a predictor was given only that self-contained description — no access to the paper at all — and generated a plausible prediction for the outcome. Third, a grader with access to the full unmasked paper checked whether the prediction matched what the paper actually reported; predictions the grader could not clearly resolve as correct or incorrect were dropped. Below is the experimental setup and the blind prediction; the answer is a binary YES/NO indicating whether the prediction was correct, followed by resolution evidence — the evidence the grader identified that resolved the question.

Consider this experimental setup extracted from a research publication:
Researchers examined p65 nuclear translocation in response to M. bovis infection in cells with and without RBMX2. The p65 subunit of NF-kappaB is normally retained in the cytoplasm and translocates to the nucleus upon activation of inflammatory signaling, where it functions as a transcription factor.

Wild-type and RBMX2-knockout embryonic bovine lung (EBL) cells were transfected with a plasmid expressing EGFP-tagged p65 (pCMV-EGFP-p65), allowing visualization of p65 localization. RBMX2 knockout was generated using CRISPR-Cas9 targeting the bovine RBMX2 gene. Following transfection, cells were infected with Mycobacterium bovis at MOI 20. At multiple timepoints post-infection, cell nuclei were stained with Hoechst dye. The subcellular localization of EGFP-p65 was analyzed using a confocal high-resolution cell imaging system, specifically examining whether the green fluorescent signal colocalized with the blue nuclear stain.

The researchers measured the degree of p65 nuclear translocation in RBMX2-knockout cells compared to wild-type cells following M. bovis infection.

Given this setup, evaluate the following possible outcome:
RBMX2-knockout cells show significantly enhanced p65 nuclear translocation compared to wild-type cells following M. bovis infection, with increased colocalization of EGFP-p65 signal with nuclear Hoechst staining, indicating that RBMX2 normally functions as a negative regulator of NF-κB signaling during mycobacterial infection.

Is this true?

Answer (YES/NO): NO